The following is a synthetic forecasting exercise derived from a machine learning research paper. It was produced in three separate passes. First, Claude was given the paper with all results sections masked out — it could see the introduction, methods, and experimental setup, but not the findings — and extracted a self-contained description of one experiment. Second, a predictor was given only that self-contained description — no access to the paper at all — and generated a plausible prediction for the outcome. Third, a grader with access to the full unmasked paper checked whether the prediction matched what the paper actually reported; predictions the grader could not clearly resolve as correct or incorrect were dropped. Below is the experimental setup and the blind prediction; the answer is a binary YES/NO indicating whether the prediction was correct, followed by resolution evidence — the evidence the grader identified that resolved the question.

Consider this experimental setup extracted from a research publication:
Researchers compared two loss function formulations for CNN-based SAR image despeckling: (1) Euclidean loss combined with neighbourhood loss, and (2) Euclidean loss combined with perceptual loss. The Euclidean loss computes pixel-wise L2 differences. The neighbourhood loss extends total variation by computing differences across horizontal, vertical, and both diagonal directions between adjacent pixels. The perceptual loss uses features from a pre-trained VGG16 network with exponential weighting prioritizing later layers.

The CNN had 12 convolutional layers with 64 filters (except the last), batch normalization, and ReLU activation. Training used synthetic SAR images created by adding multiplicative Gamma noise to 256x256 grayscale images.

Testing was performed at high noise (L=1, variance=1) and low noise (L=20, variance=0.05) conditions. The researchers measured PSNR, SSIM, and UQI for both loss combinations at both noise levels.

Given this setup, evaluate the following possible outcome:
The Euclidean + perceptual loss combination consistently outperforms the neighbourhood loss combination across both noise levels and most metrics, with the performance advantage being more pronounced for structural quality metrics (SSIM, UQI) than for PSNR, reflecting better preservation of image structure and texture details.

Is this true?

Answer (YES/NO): NO